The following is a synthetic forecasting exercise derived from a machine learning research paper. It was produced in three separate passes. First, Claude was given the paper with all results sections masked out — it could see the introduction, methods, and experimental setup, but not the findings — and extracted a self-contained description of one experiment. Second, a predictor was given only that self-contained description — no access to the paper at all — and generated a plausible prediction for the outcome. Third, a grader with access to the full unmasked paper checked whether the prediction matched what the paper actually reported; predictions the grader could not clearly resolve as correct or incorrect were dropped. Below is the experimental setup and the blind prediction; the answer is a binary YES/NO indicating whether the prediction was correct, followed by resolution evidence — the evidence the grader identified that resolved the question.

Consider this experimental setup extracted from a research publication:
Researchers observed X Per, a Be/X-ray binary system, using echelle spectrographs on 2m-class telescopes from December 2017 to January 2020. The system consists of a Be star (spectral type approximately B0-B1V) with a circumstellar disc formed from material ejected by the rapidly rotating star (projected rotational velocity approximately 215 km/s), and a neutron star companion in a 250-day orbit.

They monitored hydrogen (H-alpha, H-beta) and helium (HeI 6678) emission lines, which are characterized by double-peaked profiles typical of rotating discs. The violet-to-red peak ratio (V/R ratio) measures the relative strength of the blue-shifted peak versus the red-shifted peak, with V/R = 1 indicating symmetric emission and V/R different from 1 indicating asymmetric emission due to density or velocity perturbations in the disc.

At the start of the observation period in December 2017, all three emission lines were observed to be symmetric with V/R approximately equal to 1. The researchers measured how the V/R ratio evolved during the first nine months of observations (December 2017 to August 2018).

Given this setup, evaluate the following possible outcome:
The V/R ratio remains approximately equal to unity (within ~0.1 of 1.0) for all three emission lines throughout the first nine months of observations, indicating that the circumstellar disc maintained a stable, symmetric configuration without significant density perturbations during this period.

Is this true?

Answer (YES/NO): NO